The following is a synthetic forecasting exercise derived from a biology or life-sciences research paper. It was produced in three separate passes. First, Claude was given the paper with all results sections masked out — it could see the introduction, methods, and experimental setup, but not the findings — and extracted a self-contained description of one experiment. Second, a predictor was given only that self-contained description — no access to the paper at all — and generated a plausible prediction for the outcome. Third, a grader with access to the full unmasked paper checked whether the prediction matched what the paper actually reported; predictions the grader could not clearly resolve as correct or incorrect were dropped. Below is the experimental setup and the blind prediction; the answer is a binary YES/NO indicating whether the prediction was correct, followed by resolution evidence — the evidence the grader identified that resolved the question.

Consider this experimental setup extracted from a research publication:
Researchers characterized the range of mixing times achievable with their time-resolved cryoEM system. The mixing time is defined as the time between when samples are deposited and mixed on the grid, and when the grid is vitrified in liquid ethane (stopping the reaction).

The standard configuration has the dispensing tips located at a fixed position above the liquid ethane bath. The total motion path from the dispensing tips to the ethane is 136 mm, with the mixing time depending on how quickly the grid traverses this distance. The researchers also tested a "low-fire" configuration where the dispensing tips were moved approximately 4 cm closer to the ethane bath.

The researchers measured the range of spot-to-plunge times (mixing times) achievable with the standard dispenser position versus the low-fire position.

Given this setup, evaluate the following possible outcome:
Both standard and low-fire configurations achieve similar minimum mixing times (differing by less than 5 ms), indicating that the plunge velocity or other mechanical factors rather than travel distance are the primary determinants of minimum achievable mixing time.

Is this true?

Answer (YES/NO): NO